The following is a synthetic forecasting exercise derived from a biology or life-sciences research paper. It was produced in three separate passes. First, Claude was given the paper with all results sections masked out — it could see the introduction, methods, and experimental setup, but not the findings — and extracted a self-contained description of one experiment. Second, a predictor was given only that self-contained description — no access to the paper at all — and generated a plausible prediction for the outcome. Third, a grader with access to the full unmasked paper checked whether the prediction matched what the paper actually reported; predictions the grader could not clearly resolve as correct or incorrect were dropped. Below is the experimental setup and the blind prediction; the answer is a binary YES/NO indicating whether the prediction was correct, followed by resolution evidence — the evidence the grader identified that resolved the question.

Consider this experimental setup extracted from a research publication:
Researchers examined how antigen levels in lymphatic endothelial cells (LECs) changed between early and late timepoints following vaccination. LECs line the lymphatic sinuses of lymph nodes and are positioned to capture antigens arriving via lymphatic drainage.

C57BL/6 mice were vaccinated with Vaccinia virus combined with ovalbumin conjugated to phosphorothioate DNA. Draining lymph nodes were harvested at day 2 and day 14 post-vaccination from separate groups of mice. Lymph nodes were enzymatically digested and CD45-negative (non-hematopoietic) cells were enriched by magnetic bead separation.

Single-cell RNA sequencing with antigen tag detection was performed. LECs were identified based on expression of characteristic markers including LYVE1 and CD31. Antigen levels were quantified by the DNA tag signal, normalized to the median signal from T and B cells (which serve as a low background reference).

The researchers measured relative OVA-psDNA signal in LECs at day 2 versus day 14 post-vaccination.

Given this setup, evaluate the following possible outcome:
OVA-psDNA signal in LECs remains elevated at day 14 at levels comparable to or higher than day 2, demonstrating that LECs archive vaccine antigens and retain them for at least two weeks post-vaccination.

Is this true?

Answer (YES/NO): YES